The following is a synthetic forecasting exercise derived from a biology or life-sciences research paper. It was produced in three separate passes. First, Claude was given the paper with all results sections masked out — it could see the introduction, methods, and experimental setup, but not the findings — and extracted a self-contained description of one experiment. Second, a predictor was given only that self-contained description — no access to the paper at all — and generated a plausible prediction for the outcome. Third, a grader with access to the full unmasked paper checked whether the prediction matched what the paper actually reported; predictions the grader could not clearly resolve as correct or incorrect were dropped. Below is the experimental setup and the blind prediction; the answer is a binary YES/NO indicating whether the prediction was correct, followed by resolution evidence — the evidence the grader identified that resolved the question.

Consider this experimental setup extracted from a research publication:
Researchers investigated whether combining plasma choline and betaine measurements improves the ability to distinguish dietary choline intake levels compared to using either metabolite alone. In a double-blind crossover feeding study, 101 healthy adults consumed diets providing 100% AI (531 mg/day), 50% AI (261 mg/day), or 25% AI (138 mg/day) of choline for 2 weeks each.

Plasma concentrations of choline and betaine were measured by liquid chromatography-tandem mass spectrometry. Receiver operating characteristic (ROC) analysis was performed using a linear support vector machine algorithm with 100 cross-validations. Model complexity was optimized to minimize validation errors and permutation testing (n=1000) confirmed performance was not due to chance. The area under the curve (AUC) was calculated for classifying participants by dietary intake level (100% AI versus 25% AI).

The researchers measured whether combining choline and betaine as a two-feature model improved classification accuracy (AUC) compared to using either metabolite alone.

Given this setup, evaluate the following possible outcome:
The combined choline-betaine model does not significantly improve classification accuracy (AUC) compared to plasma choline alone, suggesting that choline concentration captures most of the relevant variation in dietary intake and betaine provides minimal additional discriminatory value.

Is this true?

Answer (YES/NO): NO